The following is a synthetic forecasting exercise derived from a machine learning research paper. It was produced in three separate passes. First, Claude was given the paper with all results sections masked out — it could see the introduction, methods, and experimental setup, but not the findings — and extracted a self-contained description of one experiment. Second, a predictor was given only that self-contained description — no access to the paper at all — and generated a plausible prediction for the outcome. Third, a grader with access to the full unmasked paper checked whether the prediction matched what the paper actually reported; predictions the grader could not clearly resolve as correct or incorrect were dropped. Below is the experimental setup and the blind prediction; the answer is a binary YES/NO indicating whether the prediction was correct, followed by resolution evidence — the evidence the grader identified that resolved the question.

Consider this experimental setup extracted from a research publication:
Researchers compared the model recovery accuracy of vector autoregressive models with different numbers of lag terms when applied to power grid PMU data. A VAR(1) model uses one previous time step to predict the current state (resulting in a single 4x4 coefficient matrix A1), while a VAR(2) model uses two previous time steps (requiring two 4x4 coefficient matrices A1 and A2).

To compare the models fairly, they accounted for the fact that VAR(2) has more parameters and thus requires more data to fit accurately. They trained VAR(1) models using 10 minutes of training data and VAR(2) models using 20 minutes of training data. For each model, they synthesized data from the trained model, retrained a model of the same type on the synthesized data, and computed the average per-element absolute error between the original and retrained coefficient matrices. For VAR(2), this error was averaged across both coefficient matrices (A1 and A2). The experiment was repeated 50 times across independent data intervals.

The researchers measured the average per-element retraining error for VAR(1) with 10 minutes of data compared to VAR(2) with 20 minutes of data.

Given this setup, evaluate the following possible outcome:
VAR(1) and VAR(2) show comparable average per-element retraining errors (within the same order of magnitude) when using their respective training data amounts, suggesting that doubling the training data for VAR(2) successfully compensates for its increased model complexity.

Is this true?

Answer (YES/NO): NO